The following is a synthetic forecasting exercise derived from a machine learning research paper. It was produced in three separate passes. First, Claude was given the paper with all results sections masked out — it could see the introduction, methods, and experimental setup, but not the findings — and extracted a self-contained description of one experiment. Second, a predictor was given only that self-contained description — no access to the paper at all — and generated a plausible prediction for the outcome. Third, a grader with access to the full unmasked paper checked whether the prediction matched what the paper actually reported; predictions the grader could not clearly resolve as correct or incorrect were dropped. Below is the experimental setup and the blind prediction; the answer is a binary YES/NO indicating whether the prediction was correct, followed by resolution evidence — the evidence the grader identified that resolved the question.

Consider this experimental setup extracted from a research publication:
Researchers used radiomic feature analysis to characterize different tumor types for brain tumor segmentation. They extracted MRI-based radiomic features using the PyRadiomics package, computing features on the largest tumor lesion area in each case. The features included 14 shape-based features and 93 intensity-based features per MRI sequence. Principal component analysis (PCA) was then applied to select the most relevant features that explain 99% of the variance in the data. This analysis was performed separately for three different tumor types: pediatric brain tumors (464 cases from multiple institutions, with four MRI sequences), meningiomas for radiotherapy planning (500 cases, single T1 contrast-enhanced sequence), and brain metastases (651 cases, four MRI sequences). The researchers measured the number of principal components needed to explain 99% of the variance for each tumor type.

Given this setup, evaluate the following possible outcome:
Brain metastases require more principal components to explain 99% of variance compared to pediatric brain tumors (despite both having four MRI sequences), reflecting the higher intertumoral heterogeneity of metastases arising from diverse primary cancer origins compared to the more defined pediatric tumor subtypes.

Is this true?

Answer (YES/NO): NO